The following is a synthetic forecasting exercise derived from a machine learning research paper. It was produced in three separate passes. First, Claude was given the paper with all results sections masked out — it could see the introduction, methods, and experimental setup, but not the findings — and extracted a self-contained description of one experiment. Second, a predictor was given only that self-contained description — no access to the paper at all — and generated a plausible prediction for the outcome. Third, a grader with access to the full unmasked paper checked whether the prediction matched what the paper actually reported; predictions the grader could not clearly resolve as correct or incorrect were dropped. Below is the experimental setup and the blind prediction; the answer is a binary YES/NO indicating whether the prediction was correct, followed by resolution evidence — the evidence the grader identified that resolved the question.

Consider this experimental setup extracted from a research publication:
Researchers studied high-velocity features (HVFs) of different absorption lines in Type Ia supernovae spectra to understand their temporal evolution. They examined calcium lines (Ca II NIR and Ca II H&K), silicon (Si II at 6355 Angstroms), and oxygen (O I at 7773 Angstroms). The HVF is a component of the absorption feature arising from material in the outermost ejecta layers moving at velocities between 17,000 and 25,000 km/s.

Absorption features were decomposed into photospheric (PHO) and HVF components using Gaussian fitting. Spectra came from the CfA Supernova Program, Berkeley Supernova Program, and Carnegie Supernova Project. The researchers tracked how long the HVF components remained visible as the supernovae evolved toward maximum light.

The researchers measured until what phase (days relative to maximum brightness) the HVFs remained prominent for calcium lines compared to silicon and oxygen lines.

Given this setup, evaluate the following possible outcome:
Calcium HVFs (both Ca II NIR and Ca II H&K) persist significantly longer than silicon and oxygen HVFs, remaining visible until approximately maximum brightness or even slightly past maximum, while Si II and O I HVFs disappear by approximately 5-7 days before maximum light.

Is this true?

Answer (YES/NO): YES